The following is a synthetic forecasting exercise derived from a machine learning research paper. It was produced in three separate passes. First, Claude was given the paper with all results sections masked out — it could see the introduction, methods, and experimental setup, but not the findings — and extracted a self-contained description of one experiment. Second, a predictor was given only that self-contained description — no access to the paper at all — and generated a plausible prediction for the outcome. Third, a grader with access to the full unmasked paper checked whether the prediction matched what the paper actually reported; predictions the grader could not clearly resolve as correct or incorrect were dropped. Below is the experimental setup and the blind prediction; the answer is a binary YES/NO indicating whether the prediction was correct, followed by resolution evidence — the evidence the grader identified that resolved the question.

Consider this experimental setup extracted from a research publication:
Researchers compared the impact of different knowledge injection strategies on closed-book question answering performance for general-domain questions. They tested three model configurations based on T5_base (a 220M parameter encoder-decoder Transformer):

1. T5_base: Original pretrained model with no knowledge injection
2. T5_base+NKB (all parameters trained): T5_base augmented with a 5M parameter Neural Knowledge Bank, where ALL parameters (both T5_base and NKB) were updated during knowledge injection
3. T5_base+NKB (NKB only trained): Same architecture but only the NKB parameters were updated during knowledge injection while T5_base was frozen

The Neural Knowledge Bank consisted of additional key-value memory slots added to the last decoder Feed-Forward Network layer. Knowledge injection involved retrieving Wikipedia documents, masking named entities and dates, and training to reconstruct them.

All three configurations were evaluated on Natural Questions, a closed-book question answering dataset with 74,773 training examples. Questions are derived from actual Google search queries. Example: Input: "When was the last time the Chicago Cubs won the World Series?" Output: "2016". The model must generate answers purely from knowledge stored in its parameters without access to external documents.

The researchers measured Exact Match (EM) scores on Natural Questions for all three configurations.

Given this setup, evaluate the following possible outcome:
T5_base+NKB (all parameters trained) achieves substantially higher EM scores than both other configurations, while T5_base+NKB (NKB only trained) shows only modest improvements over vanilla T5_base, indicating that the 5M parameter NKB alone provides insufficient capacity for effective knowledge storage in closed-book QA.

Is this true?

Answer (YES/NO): NO